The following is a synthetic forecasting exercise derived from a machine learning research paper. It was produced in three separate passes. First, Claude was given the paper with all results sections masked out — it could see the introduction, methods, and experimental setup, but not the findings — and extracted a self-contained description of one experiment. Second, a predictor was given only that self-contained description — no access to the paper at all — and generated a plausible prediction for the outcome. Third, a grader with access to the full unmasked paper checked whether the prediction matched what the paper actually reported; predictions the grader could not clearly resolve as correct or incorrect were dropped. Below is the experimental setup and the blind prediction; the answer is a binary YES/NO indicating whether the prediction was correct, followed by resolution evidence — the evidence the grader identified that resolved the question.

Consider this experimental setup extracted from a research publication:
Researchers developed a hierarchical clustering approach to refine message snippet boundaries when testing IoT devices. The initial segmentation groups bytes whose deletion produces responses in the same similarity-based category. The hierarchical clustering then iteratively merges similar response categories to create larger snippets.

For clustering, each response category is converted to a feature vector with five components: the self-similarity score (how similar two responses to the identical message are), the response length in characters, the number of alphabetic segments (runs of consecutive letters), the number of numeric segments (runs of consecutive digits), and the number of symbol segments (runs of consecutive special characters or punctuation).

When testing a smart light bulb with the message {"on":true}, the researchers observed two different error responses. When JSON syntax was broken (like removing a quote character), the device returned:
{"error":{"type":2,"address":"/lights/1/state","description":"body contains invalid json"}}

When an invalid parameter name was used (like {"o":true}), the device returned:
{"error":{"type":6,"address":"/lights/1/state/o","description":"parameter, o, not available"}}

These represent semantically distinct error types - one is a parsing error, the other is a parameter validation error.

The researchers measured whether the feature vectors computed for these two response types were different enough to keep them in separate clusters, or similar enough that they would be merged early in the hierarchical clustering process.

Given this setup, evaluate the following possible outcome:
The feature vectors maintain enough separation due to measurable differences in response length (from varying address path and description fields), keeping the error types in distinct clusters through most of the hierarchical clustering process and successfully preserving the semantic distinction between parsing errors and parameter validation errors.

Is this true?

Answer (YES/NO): NO